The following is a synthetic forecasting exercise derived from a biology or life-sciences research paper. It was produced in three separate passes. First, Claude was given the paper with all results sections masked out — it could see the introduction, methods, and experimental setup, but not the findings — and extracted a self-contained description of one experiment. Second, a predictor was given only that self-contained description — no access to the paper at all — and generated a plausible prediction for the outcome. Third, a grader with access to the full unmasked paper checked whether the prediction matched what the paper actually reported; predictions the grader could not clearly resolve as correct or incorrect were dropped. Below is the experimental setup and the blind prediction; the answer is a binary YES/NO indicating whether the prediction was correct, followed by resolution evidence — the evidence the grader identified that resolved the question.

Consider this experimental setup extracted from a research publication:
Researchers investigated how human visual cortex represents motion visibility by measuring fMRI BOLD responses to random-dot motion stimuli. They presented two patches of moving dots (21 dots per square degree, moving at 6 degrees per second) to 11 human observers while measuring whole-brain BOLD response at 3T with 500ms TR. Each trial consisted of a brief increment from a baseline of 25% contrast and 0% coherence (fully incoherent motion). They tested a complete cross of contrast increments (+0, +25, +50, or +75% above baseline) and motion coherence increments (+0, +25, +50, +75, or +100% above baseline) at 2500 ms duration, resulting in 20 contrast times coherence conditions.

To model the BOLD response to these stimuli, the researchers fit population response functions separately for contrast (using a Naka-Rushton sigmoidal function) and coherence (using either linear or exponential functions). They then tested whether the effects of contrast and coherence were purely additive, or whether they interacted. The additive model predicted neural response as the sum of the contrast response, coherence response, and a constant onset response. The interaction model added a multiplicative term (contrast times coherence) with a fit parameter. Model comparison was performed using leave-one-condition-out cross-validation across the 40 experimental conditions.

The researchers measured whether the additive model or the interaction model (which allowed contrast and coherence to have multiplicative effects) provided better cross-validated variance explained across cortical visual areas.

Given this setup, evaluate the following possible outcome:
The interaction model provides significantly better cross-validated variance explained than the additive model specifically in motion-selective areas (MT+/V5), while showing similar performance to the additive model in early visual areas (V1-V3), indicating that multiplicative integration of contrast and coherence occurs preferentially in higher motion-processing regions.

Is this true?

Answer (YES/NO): NO